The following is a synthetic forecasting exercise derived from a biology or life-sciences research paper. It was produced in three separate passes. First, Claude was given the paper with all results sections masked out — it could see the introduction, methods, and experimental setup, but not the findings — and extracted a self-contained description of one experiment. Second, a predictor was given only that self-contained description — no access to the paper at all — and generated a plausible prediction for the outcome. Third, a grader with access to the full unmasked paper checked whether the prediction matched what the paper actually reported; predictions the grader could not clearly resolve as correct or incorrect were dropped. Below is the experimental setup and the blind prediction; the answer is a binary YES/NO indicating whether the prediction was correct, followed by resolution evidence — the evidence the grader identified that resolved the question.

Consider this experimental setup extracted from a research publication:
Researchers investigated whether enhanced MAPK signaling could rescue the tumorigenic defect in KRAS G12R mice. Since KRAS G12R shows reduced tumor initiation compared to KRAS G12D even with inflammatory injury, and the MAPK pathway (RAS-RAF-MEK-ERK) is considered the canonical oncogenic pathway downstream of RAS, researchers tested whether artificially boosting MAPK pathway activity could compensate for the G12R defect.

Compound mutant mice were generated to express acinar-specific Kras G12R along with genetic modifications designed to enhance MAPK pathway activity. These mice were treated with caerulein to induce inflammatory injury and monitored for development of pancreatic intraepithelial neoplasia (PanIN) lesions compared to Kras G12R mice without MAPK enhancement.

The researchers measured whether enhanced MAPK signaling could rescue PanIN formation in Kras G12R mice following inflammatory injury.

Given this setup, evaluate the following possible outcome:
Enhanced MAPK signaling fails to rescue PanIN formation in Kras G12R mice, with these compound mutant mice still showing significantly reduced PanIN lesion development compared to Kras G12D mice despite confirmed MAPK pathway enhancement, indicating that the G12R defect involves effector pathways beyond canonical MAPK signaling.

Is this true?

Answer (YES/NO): YES